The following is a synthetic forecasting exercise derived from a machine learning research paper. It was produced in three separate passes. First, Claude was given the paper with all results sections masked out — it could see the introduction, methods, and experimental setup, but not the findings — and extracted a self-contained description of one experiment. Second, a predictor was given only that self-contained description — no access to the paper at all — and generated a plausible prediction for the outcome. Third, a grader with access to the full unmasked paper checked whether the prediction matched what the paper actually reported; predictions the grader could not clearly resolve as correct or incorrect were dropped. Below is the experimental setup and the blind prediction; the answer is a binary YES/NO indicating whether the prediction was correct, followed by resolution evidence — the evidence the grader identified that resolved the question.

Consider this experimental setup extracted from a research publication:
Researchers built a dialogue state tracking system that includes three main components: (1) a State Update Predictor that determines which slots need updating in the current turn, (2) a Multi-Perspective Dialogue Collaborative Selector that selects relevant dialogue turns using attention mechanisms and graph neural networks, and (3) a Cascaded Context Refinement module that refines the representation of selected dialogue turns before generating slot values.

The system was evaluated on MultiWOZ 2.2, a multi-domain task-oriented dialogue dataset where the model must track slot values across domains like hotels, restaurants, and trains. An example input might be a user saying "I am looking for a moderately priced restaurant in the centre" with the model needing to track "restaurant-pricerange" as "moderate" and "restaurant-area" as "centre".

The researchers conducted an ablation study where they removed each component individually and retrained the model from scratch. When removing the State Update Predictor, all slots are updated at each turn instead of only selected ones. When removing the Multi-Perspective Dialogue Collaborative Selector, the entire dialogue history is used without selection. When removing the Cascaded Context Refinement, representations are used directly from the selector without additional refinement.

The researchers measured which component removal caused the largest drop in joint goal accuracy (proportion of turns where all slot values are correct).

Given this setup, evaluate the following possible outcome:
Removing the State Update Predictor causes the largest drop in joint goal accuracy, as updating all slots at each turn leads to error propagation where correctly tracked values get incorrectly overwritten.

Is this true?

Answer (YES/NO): NO